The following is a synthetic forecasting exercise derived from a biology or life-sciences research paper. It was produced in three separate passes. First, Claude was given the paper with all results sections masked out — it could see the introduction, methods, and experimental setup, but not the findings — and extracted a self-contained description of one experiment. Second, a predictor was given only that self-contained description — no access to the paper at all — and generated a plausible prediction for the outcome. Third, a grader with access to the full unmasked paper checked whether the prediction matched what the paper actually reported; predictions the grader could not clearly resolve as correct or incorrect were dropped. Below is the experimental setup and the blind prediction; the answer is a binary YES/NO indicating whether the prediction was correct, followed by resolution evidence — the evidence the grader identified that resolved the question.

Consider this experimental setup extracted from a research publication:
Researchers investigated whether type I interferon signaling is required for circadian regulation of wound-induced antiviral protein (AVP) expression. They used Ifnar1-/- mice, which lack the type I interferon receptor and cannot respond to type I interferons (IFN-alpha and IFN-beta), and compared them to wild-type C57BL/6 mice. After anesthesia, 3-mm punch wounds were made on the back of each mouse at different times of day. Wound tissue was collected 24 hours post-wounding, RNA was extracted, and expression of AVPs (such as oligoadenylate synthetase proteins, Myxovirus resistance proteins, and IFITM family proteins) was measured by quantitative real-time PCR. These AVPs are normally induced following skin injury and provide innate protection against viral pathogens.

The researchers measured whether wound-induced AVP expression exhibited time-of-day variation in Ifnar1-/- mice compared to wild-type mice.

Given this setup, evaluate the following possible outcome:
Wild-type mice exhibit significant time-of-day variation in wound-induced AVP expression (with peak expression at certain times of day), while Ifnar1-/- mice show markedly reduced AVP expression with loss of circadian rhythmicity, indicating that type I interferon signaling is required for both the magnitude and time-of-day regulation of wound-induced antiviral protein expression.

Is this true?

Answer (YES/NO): NO